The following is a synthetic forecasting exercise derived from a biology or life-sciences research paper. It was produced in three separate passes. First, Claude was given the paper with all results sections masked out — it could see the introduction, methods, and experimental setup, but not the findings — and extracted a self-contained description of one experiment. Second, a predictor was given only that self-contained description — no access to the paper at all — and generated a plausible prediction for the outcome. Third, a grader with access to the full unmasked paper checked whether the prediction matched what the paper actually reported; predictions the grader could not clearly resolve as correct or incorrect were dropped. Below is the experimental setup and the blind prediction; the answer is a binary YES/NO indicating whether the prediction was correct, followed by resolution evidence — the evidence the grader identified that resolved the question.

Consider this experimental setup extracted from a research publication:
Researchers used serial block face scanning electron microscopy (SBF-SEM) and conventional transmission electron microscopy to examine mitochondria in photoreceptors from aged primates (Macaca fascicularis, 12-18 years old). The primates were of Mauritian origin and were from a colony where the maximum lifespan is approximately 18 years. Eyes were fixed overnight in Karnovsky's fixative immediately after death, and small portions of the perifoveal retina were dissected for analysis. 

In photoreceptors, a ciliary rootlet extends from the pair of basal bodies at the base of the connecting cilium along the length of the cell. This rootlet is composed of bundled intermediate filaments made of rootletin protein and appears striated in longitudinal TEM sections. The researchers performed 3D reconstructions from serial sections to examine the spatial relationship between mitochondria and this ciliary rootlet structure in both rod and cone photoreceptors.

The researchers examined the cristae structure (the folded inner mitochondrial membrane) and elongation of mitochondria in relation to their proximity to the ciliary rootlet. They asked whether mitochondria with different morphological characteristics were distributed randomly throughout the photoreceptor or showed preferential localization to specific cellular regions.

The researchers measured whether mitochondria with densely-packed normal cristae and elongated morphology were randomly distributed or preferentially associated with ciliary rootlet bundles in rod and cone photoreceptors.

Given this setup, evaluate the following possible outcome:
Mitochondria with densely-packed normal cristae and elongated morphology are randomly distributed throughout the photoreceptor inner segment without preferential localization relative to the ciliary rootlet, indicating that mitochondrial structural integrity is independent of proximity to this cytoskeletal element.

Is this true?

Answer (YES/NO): NO